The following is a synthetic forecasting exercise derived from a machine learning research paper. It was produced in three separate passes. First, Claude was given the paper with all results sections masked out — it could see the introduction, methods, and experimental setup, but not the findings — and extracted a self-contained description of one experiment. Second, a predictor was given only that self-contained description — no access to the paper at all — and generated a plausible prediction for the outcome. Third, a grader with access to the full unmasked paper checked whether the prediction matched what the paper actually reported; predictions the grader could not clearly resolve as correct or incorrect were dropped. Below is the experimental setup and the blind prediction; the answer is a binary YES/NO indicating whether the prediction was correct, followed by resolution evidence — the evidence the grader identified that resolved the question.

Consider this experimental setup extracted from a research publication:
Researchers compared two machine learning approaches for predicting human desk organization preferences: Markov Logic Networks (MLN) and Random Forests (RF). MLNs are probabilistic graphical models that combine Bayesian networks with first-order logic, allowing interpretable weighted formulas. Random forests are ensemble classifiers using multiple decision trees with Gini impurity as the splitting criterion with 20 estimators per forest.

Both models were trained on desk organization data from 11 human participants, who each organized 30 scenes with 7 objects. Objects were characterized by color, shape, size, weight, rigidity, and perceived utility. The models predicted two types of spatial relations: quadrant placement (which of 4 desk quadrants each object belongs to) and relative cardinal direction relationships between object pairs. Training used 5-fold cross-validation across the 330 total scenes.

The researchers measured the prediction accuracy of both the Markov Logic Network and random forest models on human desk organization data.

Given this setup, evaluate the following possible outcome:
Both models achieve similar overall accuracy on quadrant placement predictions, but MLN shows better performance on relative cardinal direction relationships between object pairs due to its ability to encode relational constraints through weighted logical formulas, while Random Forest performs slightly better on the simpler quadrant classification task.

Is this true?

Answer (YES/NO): NO